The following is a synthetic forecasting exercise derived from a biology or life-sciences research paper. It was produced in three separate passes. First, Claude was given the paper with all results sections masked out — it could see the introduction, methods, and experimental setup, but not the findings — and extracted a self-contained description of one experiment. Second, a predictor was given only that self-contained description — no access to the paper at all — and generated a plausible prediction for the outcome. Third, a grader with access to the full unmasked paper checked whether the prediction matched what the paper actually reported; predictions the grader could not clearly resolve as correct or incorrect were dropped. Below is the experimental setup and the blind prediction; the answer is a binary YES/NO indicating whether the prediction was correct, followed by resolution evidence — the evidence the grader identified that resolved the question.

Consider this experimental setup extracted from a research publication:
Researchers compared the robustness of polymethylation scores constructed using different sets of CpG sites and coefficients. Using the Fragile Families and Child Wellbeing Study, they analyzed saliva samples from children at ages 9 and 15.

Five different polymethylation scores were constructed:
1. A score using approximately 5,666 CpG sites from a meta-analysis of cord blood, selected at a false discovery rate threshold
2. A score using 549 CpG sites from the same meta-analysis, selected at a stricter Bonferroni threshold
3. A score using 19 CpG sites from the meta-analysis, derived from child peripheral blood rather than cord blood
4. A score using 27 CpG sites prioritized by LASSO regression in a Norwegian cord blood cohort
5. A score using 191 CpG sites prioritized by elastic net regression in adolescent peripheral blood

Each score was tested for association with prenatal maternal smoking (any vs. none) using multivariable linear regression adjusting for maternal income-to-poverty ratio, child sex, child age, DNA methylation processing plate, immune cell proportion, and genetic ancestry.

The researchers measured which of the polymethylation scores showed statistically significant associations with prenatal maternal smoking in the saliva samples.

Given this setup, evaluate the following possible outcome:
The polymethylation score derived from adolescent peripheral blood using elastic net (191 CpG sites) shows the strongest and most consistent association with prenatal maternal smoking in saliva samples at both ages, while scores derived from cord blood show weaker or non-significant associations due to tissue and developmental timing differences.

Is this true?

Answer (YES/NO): NO